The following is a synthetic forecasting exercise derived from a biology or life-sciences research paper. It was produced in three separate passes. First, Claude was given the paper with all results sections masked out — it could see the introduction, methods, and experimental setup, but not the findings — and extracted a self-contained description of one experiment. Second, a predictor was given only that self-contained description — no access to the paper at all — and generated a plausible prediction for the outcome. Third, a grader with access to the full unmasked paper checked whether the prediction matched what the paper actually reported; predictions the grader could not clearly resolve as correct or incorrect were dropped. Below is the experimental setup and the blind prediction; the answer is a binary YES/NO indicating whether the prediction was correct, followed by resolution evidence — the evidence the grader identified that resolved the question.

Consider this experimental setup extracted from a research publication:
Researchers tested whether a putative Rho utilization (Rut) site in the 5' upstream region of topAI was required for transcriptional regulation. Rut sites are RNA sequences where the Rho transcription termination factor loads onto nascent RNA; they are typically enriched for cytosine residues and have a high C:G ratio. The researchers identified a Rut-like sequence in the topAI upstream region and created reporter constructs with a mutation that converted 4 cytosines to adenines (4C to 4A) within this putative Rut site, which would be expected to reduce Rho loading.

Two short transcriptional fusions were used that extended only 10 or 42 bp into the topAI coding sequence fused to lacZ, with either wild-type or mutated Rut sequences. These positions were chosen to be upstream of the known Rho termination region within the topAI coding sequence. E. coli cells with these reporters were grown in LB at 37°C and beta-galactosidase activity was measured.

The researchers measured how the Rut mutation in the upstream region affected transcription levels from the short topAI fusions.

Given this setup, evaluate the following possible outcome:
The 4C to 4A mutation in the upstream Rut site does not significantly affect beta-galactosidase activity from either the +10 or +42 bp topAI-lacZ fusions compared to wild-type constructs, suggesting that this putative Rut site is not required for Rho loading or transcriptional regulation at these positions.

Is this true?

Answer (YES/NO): NO